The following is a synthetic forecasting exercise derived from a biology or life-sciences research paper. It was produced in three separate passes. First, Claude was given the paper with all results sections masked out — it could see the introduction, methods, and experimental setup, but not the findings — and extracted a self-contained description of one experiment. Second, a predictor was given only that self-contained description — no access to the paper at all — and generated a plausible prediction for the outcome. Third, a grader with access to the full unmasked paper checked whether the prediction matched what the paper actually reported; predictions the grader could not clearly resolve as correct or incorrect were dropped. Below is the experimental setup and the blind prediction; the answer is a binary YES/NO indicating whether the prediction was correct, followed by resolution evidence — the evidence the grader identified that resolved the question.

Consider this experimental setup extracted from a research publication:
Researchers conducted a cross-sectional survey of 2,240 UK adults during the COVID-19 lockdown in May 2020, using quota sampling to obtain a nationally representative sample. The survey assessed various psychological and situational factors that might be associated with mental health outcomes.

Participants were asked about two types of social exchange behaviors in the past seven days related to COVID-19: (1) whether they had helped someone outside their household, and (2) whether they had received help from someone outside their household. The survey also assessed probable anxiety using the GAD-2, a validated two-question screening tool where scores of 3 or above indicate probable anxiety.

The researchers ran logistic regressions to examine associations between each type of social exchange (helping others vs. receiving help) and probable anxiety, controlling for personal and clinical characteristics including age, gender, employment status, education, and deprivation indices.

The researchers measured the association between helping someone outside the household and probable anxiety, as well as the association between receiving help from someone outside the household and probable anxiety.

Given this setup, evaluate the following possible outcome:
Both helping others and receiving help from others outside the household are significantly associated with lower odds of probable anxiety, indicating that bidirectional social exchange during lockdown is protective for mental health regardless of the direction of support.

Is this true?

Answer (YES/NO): NO